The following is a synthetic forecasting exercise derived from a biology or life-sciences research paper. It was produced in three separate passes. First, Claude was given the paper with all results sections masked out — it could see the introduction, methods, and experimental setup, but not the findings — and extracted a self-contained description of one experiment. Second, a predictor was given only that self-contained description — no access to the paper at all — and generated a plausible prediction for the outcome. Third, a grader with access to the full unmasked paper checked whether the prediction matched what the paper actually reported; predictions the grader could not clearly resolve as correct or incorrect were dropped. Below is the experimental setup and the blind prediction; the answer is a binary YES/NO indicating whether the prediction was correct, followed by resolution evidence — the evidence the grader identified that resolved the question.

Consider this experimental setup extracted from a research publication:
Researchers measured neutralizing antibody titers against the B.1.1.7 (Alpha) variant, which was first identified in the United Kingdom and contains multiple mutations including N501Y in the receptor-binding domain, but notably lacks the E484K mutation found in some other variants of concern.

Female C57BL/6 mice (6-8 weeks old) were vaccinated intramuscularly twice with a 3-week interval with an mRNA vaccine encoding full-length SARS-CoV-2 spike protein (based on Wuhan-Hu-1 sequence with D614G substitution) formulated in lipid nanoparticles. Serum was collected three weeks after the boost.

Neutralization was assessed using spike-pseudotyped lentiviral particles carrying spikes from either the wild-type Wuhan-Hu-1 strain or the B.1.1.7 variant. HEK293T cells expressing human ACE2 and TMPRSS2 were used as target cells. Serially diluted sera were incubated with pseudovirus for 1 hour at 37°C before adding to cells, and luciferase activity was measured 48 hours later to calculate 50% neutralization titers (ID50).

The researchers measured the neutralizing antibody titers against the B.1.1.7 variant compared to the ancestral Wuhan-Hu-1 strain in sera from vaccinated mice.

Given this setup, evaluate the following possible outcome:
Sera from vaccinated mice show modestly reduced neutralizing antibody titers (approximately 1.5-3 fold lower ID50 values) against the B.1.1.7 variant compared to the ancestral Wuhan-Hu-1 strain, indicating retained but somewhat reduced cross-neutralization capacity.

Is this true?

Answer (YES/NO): NO